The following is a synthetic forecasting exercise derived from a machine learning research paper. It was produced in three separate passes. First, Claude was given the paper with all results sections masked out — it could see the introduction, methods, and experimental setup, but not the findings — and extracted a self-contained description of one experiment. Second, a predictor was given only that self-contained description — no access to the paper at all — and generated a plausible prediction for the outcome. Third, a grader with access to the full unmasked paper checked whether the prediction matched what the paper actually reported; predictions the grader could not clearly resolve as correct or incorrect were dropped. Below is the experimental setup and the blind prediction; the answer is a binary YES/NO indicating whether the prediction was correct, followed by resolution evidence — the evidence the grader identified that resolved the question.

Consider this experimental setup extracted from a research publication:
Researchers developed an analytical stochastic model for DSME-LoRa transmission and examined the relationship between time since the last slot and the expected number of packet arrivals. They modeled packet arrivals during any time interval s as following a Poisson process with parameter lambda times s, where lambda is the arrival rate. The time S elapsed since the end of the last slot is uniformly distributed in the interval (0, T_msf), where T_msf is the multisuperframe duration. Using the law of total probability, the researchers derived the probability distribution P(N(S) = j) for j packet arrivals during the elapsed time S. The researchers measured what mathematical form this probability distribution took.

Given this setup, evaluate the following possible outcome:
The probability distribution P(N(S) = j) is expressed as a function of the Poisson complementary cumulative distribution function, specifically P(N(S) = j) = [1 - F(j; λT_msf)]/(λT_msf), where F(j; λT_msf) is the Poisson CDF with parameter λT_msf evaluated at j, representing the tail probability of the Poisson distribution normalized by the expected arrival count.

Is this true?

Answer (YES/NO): NO